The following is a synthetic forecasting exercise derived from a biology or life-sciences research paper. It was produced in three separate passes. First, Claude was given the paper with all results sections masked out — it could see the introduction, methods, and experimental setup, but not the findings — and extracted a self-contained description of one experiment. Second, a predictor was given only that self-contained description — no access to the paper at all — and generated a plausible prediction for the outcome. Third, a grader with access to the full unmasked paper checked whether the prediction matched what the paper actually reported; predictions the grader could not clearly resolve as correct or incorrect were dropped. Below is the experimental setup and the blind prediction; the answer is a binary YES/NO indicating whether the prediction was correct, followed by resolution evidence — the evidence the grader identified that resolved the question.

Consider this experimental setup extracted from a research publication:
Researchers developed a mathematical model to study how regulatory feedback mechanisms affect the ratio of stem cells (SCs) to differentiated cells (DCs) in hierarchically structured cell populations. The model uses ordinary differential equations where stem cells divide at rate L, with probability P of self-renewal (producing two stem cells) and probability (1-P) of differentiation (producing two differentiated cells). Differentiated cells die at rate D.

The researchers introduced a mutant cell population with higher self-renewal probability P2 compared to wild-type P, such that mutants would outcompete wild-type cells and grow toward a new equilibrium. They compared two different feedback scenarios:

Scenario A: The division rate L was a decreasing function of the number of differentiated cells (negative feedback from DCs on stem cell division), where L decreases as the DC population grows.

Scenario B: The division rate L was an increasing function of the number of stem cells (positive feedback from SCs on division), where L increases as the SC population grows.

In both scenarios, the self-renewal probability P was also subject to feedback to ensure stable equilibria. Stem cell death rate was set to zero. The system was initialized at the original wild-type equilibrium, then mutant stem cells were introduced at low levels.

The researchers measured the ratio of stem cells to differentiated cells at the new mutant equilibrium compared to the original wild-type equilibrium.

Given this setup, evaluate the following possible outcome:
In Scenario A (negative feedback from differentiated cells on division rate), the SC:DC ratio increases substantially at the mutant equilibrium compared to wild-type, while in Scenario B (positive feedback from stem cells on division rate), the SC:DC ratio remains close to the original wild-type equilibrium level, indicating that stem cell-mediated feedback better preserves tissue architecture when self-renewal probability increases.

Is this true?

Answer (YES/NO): NO